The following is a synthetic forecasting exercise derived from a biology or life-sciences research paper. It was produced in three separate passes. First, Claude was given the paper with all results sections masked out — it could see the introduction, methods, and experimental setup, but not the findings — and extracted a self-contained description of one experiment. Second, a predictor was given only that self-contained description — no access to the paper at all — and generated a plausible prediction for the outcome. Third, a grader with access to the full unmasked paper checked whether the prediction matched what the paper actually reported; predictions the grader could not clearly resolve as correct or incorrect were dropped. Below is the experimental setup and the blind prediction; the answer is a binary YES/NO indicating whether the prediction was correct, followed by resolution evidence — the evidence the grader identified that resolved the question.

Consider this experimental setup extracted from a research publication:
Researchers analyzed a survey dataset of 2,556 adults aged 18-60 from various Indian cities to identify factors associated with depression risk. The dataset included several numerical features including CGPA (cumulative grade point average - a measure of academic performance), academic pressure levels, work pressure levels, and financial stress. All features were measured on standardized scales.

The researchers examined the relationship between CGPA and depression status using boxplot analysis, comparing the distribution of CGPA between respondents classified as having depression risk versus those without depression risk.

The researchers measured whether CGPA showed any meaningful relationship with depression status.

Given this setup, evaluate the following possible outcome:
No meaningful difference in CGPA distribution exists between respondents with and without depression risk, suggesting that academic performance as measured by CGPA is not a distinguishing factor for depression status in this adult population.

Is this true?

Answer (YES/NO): YES